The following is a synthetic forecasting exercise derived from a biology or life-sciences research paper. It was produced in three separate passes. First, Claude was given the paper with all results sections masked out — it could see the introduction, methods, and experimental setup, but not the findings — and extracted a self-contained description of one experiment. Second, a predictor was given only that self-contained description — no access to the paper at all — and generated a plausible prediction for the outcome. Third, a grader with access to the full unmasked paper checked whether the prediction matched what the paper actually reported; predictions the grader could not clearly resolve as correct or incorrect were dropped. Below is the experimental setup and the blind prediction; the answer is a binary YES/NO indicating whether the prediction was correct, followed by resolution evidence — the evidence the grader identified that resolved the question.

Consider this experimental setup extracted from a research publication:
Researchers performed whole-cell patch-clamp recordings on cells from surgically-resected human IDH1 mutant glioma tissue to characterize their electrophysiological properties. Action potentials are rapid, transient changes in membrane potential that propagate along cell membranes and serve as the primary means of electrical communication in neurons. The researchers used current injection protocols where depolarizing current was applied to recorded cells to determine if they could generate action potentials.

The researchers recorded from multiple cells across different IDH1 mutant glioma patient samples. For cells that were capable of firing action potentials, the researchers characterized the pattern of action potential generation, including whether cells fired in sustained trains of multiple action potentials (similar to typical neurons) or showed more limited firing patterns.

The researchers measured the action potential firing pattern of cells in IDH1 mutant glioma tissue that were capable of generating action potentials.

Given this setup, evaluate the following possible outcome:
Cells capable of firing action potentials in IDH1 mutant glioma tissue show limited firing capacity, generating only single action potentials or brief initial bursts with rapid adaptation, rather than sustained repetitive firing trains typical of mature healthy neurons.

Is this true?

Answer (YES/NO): YES